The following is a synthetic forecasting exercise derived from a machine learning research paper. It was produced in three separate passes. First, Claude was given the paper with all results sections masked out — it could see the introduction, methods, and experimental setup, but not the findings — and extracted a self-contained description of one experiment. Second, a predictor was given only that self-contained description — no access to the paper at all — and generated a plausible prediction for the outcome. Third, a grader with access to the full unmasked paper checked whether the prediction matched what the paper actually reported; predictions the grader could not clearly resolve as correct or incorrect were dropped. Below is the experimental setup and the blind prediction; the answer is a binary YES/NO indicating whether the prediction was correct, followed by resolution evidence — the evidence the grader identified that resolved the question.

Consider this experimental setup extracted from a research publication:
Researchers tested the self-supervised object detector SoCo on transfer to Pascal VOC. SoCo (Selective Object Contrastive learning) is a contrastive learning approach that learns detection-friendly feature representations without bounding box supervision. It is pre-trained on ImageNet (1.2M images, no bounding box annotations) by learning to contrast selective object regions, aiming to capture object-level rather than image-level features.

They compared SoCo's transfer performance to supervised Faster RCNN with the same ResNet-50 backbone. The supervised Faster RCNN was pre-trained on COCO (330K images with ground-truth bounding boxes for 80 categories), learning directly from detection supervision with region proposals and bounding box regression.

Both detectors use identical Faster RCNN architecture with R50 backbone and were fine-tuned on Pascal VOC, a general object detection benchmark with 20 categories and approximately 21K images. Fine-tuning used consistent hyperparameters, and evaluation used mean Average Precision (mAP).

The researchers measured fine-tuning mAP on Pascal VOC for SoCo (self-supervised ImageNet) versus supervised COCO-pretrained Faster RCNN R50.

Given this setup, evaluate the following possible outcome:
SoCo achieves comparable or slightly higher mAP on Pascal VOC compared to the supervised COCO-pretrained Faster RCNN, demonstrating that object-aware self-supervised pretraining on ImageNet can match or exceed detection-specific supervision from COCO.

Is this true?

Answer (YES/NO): NO